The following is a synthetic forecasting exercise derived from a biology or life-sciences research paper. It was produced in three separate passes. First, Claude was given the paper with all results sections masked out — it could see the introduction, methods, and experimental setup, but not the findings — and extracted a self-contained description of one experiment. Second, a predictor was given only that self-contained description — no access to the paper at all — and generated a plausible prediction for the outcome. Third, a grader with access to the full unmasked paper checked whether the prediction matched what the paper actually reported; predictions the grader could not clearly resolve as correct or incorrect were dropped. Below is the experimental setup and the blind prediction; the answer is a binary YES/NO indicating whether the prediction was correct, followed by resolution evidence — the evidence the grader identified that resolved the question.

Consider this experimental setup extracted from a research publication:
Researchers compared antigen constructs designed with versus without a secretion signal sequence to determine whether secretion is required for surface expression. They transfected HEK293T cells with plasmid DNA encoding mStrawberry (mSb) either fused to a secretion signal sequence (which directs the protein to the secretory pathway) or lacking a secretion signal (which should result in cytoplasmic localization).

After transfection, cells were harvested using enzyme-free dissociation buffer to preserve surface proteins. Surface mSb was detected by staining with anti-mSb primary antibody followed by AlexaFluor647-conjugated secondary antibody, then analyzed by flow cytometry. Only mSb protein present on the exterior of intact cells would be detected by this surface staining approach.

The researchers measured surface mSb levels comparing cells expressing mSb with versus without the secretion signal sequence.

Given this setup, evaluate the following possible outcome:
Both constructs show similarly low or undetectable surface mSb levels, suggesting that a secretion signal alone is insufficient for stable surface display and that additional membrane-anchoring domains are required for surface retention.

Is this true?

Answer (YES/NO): NO